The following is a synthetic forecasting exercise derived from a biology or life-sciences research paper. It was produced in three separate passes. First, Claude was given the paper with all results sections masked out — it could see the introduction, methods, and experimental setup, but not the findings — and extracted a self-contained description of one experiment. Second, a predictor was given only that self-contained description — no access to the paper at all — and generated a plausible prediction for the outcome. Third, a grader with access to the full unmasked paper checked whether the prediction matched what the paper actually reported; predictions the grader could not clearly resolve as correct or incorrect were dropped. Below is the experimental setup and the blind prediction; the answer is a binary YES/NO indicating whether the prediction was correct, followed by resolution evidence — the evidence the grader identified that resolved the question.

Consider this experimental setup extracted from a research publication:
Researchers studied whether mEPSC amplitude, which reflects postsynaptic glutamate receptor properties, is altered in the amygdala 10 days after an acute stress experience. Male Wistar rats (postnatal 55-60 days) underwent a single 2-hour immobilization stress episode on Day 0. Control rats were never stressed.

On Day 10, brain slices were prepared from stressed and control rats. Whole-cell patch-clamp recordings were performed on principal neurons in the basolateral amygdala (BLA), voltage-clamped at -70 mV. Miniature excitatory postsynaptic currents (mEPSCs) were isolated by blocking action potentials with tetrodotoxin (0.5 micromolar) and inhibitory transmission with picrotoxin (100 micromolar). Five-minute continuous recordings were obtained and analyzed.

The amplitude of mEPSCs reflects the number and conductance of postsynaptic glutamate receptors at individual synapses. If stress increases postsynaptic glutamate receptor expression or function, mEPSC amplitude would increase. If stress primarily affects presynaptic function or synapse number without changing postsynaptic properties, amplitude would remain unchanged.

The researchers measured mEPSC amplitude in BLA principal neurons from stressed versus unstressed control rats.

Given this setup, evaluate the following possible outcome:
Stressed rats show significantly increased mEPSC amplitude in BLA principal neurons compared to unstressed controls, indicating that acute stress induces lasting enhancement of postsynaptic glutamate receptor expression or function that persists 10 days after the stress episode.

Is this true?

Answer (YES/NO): NO